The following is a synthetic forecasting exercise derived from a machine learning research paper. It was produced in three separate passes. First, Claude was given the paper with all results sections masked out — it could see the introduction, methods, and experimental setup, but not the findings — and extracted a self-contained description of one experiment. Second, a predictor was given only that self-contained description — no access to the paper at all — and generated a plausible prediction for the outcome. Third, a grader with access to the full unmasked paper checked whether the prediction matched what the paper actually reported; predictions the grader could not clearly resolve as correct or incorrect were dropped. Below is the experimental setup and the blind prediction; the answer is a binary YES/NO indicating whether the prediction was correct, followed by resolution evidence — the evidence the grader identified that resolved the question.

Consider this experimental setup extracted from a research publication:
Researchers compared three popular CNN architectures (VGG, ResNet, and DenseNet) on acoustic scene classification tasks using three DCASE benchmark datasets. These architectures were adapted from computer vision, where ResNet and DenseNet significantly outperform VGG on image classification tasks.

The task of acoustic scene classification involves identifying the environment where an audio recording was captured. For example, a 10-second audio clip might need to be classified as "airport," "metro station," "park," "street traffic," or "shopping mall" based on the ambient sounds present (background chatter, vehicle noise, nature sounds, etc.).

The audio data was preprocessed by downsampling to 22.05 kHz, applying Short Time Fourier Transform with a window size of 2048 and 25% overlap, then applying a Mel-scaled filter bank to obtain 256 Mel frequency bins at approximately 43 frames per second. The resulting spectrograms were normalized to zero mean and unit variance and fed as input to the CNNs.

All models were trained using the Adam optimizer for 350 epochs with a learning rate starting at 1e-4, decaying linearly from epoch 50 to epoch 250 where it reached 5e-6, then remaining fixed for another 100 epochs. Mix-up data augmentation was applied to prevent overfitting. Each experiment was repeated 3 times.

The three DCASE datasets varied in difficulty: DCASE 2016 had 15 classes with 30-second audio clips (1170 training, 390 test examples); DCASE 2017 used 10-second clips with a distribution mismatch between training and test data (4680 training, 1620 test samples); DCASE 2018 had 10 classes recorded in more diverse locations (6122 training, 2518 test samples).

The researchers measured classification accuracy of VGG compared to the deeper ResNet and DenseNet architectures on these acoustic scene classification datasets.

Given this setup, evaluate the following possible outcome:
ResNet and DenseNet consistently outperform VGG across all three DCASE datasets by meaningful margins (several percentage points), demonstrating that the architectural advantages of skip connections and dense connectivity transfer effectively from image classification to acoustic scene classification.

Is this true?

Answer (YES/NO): NO